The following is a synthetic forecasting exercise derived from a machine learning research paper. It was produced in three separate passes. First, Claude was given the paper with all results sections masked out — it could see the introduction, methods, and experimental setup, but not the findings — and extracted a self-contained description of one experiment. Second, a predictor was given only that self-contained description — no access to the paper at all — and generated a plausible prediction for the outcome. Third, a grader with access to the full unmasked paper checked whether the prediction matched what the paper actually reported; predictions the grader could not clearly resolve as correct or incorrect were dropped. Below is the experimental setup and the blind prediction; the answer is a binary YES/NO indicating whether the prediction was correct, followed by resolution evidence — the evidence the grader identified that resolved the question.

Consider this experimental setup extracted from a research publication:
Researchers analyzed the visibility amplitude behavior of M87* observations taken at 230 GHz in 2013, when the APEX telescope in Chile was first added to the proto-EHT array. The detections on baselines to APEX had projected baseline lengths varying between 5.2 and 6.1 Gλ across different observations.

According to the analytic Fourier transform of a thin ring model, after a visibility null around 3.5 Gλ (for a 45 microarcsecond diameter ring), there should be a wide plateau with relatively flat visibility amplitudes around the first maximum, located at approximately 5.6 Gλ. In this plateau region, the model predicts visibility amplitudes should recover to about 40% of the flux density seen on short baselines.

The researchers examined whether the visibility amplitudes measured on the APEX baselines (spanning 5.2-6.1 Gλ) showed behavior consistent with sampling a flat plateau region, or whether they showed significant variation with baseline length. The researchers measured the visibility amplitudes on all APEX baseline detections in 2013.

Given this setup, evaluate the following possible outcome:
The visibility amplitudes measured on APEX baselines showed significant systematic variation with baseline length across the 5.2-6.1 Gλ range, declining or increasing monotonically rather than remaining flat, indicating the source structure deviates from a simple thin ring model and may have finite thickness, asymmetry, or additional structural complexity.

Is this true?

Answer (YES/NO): NO